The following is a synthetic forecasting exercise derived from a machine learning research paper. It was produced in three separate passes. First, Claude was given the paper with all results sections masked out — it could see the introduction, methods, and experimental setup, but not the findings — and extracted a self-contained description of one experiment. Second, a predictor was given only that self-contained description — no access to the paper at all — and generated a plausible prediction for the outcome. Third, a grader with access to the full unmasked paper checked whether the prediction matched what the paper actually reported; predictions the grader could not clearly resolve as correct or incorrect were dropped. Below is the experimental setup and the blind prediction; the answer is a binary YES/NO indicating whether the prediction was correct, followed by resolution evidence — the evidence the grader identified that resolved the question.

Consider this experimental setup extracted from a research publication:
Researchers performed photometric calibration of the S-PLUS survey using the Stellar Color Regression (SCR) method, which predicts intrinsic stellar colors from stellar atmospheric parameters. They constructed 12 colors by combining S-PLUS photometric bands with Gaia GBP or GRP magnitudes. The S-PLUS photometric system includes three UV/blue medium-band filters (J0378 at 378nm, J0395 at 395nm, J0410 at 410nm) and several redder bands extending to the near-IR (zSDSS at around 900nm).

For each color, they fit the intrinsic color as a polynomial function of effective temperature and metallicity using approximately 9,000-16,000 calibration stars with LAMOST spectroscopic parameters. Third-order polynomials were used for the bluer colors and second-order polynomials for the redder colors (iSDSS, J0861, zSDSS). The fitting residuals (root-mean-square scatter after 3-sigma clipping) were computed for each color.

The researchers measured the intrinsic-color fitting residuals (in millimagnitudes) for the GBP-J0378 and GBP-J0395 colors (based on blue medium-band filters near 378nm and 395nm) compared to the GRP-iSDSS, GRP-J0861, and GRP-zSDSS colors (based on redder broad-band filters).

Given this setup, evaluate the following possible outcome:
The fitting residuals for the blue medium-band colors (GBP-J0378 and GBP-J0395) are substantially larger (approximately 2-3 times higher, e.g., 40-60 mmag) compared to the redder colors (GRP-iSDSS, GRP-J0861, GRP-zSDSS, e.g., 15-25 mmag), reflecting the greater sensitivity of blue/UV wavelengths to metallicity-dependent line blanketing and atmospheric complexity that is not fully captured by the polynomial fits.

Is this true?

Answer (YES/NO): YES